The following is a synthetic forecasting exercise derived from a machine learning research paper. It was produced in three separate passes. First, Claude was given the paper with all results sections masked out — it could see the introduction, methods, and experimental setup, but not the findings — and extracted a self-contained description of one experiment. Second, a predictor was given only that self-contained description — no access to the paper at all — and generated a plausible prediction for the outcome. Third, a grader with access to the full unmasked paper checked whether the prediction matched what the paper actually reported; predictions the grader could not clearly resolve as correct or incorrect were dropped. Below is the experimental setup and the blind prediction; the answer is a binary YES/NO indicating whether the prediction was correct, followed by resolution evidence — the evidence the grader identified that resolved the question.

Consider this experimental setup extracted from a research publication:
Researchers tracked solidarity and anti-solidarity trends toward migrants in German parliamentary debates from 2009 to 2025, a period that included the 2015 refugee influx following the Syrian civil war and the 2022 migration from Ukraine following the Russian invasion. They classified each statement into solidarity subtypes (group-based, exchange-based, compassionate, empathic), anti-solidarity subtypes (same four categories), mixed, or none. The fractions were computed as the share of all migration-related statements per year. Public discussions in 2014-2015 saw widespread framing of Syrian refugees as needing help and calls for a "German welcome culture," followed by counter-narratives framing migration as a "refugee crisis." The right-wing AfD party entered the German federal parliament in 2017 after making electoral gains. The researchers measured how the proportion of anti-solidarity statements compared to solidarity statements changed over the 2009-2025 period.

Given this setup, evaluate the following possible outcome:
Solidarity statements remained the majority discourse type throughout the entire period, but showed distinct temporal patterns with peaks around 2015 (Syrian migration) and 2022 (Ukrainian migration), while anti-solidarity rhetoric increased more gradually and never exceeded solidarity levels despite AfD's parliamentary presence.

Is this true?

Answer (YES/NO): NO